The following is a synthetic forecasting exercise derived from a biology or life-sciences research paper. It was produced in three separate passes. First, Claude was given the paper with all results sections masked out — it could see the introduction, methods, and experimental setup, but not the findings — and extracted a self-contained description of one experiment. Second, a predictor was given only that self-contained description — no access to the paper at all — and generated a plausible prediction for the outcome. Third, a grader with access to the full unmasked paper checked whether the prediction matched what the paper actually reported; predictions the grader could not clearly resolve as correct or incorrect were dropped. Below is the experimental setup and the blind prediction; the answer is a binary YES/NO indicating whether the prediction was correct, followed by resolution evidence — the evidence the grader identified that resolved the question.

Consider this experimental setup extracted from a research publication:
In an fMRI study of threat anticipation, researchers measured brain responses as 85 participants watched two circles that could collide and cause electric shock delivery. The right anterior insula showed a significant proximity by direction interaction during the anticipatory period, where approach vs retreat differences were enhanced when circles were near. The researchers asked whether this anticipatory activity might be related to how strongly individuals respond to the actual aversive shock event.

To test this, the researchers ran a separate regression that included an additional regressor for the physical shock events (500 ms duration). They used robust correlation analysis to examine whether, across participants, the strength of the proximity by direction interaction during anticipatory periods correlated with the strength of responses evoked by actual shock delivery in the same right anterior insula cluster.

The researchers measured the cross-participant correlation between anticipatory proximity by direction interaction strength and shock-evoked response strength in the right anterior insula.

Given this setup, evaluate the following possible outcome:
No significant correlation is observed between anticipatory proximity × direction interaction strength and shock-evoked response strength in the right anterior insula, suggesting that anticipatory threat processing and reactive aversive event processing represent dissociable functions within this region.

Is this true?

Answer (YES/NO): NO